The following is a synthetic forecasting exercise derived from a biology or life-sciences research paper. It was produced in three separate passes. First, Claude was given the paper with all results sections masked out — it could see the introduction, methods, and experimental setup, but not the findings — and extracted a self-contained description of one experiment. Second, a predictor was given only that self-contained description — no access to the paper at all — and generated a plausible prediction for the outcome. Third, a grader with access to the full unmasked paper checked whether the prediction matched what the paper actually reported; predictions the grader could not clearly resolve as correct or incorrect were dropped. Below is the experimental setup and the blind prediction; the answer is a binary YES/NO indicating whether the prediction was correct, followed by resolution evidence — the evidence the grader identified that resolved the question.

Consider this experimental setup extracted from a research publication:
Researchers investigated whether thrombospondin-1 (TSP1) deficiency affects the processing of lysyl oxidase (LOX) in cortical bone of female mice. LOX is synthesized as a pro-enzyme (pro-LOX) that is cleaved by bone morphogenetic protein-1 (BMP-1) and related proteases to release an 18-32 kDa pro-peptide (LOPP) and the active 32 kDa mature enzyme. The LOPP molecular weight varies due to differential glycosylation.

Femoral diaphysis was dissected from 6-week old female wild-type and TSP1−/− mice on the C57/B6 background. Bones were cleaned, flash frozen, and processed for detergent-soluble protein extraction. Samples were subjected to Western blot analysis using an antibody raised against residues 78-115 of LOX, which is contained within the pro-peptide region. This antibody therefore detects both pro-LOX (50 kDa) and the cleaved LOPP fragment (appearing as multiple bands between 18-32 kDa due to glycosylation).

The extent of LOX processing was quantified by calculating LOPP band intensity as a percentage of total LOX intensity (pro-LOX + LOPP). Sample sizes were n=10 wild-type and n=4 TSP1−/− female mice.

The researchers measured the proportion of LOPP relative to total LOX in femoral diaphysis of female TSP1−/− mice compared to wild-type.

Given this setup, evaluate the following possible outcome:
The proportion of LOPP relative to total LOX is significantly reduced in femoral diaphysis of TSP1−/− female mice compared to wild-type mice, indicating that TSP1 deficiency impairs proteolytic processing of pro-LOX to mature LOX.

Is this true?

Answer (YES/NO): NO